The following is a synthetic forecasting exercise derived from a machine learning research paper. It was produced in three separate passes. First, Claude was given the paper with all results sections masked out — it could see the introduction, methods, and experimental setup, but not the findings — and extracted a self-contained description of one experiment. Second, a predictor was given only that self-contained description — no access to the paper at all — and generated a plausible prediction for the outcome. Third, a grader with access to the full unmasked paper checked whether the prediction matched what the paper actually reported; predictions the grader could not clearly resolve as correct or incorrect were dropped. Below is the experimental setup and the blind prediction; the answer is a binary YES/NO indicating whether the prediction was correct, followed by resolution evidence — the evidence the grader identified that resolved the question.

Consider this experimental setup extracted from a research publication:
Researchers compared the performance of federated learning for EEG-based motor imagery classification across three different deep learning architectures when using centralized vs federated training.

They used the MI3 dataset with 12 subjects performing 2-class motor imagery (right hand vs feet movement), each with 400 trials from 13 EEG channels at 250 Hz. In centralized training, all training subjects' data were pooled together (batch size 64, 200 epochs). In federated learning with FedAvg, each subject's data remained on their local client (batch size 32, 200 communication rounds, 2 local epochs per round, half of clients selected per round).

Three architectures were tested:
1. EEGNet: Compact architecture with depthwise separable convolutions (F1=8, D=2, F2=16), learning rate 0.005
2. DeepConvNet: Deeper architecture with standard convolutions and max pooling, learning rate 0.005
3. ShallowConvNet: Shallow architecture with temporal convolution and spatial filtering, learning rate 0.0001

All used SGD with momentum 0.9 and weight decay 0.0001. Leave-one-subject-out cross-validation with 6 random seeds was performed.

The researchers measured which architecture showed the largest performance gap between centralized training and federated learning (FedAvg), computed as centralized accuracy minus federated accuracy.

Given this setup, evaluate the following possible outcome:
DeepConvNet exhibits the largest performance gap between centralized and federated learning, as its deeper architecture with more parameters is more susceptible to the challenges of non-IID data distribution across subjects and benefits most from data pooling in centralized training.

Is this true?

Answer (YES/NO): YES